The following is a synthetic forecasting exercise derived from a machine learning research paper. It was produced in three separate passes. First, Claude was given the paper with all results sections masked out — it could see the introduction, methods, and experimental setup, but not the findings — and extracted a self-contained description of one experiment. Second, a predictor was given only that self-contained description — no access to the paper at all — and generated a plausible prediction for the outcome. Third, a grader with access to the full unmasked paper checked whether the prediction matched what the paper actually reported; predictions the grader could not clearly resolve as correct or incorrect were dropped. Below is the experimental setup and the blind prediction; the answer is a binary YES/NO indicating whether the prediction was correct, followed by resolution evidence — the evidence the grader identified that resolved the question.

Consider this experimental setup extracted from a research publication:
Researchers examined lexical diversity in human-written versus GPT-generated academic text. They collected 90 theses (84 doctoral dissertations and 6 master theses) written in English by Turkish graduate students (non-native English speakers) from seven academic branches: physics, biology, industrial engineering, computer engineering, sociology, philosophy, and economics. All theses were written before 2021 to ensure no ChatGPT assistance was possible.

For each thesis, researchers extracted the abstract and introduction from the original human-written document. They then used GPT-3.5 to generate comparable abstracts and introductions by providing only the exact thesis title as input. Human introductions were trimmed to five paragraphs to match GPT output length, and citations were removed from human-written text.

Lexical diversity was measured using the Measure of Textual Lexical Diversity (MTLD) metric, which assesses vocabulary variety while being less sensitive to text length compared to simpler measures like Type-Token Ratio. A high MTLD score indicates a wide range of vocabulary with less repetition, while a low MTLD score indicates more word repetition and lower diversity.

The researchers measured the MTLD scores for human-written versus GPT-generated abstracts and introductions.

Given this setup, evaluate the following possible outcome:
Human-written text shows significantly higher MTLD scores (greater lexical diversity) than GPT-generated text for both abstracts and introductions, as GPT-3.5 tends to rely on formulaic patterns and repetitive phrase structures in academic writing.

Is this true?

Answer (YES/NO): NO